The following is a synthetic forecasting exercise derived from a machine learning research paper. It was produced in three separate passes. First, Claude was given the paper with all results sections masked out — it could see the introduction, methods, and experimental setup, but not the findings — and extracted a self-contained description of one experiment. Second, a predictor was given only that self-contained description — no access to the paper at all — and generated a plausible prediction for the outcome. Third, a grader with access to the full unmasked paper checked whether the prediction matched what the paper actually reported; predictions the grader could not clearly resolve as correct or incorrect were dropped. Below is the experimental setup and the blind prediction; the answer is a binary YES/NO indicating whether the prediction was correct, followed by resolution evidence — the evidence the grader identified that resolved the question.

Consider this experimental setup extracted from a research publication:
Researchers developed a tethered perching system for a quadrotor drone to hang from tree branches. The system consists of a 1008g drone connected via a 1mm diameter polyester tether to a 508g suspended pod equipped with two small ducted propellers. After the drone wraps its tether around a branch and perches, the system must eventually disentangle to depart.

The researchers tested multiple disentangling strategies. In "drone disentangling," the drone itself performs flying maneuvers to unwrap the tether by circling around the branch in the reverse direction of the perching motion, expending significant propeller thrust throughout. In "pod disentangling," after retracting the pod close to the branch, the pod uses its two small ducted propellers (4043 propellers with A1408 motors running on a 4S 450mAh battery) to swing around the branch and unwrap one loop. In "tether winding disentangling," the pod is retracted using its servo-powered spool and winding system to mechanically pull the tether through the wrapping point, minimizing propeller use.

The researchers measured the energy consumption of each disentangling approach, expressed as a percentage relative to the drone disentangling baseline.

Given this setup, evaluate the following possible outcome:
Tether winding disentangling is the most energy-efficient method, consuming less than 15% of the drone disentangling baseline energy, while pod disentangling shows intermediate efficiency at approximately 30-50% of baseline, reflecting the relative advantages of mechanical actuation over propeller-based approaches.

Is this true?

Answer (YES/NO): NO